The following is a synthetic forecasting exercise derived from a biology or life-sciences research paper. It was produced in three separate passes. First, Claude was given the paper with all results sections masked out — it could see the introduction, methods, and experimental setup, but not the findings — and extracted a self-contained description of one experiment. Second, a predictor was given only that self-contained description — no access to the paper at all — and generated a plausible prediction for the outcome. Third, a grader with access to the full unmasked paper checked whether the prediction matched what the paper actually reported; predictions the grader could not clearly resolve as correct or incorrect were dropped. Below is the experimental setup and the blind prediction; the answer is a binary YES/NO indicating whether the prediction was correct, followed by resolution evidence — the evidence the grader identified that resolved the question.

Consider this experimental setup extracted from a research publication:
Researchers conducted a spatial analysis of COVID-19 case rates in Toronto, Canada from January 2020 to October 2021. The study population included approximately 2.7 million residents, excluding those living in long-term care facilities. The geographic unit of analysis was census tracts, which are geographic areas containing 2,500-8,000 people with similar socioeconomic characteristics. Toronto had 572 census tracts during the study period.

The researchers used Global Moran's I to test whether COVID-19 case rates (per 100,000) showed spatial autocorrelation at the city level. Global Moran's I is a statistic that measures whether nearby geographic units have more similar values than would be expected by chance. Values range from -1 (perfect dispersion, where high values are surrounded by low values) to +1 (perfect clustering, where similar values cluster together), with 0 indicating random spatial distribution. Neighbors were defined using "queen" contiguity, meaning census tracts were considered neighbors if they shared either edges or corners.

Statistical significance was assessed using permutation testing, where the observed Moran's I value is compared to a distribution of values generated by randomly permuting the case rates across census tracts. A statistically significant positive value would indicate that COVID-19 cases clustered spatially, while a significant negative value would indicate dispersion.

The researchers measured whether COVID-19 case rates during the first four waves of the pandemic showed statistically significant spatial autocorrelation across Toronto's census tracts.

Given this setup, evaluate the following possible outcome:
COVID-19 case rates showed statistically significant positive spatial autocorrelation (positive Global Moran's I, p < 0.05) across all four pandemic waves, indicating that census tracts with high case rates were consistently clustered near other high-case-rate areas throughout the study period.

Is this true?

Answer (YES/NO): YES